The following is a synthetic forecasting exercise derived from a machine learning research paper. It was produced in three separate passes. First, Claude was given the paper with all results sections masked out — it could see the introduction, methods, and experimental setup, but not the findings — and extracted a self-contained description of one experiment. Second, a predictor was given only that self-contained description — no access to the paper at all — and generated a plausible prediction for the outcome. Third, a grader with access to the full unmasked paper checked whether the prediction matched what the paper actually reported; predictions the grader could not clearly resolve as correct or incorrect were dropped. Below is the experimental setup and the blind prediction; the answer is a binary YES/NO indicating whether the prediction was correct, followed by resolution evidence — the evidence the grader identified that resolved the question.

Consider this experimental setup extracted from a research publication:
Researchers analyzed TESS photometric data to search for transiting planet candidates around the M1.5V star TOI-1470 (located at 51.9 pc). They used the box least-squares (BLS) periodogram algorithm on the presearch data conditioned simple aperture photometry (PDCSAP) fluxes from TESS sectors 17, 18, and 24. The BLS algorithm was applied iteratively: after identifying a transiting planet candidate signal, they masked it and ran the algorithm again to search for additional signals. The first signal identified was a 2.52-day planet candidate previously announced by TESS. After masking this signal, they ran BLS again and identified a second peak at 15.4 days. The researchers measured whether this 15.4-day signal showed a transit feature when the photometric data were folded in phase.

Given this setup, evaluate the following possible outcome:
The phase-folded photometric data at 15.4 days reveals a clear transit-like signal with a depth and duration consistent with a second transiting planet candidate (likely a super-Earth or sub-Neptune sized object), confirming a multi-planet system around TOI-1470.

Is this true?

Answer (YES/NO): NO